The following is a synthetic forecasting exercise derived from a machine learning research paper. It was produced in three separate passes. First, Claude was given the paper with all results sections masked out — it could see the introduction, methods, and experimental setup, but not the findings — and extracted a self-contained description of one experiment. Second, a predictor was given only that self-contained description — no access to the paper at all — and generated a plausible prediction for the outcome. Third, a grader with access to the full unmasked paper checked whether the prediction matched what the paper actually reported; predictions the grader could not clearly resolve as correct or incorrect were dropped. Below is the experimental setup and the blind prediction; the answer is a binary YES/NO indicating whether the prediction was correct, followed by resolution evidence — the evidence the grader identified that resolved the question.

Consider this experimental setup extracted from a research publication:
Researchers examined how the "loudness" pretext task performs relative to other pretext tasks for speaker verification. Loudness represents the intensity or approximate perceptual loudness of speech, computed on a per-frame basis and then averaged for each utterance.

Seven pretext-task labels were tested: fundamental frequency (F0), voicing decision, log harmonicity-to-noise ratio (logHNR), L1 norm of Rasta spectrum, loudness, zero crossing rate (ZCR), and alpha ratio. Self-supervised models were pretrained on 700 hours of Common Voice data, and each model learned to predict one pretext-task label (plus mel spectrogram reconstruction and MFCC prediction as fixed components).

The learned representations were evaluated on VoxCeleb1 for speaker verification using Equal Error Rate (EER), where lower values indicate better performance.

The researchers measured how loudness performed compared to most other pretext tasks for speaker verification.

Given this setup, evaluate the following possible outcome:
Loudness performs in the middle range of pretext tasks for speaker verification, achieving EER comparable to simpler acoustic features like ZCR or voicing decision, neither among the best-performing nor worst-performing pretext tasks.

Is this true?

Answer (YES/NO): NO